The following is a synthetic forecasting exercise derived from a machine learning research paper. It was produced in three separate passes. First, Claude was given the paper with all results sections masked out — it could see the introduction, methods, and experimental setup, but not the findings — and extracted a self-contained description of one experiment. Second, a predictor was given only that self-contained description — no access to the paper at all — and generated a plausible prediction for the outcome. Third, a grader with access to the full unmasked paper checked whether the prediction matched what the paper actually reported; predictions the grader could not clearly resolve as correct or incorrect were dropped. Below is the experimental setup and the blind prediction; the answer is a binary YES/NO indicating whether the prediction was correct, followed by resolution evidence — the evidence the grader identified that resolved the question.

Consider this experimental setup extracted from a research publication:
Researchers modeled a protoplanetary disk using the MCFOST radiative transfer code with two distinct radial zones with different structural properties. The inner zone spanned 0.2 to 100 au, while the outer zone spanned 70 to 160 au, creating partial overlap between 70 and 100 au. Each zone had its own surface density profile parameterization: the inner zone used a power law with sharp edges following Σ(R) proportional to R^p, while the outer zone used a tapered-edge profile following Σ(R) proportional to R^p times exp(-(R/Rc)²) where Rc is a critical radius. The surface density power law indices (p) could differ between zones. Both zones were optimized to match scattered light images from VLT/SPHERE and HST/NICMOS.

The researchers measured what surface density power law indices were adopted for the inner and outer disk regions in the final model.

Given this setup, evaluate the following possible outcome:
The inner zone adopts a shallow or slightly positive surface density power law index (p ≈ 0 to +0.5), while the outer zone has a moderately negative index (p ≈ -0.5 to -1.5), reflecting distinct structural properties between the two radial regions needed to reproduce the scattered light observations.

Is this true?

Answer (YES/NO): NO